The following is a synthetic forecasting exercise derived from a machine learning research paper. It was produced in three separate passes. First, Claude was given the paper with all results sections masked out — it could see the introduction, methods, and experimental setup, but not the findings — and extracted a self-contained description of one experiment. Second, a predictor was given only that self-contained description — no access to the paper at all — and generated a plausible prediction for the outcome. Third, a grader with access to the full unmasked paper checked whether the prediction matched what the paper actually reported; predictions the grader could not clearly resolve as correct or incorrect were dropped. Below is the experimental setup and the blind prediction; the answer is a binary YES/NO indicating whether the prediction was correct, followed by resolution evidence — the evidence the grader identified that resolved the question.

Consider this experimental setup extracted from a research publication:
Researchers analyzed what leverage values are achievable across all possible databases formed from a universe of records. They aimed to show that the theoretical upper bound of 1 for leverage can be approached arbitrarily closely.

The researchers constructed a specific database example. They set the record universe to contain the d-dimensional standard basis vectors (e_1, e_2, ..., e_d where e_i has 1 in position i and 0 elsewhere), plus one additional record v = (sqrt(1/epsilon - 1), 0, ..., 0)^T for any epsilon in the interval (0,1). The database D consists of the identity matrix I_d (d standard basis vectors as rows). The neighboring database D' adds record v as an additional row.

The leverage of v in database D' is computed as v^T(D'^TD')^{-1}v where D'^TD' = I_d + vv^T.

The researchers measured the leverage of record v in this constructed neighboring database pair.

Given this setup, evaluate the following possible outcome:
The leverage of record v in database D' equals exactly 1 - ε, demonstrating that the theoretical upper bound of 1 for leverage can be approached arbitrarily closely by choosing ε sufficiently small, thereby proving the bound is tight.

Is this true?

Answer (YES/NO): YES